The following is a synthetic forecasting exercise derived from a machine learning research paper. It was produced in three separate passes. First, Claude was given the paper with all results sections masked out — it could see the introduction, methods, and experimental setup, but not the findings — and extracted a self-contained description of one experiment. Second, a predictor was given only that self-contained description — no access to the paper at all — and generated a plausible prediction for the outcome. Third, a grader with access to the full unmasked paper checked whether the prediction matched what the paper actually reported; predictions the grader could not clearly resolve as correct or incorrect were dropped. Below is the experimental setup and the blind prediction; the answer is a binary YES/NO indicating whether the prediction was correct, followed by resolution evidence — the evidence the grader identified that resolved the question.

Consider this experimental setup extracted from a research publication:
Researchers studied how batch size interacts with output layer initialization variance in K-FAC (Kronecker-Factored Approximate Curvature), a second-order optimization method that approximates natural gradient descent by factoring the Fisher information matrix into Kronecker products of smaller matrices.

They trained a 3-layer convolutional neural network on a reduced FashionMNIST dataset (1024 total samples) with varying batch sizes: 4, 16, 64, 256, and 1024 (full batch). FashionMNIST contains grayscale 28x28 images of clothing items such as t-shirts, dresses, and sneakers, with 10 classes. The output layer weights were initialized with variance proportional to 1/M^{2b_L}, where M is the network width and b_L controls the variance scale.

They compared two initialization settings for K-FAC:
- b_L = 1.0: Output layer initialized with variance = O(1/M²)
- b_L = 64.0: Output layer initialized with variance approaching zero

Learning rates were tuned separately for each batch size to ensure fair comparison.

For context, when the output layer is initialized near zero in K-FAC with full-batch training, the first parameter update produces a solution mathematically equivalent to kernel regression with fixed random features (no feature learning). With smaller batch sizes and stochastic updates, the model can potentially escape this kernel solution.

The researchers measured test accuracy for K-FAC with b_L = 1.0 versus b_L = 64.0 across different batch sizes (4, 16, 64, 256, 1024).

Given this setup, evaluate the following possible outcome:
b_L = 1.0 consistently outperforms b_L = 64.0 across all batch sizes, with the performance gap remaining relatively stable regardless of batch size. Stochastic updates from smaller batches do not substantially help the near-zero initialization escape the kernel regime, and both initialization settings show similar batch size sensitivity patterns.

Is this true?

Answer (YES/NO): NO